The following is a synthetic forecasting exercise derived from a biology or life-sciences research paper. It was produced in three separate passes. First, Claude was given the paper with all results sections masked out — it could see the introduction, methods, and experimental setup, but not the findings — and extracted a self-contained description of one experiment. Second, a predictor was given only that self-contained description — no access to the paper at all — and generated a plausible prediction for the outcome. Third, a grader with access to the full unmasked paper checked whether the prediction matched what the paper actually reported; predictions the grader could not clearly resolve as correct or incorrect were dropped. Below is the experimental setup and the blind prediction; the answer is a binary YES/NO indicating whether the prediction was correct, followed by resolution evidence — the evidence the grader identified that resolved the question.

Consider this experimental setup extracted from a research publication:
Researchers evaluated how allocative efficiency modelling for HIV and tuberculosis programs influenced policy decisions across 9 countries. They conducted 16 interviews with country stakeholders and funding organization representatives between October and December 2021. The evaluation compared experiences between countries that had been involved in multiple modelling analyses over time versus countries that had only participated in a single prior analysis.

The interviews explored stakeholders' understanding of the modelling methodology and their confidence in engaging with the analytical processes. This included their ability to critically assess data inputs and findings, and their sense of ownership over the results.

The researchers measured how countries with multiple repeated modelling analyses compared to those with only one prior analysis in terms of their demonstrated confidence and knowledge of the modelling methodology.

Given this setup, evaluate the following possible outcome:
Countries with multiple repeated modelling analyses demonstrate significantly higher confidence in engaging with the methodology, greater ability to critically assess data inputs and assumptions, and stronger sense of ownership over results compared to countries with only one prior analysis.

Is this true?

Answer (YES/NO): YES